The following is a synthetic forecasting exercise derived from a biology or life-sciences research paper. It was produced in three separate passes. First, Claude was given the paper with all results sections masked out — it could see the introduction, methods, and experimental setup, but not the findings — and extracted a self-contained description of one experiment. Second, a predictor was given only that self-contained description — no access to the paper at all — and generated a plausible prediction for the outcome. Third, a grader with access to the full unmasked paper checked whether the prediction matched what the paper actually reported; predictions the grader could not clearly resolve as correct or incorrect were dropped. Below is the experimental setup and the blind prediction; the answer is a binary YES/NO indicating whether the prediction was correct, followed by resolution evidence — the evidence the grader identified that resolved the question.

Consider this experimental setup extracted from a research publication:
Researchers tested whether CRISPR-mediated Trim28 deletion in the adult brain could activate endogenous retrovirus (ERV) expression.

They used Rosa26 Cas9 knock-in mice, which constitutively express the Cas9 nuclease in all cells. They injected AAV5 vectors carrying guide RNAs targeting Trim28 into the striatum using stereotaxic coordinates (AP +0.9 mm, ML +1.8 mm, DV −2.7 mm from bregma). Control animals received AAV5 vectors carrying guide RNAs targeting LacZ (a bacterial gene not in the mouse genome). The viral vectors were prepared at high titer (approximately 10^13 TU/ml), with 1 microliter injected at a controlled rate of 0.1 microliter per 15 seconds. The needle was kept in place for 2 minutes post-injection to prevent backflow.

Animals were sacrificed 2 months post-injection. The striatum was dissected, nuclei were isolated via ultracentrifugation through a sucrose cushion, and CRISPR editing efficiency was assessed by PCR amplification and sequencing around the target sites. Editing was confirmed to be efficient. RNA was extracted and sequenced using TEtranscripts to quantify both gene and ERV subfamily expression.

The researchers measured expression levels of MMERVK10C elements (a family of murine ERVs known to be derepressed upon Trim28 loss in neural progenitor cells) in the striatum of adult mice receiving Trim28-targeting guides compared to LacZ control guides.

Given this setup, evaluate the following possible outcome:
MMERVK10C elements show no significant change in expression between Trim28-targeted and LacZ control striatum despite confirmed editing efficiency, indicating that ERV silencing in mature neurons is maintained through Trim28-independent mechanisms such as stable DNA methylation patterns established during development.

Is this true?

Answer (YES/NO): YES